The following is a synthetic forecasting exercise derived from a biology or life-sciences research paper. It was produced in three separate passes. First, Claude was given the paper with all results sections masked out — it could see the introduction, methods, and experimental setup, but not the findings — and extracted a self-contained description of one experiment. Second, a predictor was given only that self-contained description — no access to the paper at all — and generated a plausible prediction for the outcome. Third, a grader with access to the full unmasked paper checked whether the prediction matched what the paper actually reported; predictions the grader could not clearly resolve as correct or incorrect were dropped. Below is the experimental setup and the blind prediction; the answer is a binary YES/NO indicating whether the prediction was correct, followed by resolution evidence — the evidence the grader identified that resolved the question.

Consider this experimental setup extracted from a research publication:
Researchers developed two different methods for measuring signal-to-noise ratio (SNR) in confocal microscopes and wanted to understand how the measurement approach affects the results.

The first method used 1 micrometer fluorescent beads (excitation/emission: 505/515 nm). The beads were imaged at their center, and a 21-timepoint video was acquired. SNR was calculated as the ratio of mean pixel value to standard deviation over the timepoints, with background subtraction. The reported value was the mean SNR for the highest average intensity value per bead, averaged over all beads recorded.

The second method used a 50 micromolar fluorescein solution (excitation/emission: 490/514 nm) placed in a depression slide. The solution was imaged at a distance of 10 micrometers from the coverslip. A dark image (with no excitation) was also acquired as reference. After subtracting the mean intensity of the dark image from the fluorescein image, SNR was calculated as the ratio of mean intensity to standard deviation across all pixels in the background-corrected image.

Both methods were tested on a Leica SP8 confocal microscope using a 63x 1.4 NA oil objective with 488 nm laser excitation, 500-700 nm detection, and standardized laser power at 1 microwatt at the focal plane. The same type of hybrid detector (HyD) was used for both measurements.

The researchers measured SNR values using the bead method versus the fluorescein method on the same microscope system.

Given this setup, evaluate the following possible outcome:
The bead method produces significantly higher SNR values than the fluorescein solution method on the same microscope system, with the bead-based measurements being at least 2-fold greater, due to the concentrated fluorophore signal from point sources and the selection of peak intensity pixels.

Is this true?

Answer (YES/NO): NO